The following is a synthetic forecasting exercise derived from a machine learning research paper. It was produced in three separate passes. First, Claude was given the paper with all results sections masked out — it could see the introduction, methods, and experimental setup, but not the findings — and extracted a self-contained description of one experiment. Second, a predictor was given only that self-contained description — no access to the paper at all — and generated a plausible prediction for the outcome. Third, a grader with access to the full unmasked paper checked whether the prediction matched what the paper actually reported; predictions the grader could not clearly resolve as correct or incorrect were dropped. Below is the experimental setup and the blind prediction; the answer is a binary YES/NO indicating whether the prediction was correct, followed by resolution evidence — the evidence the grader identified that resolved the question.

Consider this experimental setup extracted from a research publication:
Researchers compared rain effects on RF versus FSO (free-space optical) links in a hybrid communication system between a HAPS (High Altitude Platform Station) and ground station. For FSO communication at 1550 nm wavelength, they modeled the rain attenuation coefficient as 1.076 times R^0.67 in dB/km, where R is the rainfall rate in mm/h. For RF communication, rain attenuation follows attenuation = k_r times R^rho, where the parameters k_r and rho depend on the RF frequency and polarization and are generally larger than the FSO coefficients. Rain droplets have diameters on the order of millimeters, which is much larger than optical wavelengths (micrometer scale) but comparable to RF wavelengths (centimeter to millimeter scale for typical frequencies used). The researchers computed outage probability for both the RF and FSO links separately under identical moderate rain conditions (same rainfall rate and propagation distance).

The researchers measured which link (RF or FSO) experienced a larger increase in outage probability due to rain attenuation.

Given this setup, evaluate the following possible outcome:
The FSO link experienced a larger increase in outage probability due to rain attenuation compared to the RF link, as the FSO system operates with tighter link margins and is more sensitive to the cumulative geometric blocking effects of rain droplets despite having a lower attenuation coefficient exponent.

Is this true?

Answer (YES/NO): NO